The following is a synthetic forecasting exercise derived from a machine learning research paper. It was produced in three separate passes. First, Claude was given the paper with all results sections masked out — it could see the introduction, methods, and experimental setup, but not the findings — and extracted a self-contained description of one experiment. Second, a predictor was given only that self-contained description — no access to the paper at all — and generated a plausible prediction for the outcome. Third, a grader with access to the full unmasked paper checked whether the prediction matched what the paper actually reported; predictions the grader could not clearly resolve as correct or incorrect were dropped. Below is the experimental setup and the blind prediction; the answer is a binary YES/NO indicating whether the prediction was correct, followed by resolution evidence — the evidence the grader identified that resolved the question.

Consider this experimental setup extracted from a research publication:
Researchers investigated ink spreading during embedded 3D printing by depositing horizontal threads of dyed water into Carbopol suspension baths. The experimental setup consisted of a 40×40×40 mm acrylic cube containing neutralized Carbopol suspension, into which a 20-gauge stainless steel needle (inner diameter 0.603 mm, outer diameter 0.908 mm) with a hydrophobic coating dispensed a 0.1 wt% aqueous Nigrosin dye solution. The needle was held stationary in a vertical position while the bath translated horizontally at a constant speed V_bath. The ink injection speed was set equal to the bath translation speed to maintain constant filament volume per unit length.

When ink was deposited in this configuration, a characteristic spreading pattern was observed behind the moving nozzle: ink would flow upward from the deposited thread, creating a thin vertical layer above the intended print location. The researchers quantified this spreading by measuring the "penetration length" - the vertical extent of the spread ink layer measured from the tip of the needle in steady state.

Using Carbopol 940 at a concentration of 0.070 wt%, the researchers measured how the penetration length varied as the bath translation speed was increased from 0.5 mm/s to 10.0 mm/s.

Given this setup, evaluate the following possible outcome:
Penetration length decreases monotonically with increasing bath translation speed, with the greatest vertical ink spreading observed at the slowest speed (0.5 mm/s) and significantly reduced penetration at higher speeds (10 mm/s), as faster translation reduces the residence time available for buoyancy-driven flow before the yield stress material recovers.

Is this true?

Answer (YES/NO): YES